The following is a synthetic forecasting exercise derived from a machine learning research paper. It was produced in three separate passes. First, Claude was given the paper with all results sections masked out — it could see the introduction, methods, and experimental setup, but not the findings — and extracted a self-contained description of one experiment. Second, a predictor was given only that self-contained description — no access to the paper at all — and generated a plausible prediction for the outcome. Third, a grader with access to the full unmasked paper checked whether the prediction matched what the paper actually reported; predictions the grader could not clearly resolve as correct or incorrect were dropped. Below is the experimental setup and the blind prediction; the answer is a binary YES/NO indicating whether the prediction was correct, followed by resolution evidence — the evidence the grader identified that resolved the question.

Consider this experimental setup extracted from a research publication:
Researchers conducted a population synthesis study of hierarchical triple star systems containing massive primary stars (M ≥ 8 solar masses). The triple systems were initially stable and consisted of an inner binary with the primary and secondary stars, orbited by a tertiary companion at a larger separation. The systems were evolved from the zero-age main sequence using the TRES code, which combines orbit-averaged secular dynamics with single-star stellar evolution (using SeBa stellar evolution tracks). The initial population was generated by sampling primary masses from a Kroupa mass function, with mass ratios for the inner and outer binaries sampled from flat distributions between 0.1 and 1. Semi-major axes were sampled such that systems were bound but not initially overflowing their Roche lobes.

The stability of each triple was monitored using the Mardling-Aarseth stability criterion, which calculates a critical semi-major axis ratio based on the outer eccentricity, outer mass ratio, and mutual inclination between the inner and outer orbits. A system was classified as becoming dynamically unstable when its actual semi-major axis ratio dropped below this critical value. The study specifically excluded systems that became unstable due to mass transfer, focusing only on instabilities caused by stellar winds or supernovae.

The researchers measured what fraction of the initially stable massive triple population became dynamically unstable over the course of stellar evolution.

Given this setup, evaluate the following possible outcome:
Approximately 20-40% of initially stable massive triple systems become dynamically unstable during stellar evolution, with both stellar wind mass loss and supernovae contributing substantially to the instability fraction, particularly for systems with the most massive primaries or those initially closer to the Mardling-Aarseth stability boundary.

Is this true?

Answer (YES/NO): NO